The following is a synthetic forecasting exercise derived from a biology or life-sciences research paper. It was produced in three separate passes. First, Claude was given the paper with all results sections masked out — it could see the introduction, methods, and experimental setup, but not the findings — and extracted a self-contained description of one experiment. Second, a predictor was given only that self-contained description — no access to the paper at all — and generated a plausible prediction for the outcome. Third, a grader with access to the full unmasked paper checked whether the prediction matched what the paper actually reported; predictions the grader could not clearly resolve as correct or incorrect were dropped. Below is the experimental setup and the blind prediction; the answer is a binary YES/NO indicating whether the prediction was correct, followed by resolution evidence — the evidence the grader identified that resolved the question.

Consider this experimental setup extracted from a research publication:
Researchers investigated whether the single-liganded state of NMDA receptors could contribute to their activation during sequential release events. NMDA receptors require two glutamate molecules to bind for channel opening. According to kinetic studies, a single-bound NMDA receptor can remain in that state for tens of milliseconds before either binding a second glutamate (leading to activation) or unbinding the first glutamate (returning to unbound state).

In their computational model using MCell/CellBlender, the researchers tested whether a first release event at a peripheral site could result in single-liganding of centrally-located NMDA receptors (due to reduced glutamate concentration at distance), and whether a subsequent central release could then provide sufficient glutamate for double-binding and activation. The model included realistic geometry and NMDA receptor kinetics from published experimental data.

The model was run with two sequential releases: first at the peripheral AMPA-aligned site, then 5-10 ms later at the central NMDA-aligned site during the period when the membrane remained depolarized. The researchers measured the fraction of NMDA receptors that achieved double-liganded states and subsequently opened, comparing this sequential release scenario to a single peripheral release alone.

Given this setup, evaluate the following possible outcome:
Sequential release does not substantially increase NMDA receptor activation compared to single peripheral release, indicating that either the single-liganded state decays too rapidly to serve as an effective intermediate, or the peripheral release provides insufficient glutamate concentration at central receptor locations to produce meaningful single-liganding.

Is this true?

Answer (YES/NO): NO